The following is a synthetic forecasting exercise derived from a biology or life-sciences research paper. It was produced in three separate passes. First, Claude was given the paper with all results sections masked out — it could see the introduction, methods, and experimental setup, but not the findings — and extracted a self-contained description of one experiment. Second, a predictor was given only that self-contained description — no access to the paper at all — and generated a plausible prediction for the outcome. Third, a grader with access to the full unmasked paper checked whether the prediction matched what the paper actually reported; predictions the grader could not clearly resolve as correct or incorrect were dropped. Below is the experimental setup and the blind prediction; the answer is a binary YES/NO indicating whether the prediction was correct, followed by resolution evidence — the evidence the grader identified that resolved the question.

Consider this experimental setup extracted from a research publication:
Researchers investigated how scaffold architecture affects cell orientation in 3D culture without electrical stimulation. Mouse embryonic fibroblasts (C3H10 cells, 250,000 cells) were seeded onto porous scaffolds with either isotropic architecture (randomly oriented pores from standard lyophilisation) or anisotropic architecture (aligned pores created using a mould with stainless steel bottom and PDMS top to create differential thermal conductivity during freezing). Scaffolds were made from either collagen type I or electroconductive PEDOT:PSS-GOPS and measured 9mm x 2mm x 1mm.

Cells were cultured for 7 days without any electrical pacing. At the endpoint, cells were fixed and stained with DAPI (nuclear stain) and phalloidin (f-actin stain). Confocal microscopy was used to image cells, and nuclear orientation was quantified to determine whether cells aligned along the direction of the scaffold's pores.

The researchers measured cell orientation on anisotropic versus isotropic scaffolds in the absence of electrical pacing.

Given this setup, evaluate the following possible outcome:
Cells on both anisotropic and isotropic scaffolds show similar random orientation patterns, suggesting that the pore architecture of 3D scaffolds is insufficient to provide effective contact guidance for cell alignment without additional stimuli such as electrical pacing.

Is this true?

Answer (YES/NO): NO